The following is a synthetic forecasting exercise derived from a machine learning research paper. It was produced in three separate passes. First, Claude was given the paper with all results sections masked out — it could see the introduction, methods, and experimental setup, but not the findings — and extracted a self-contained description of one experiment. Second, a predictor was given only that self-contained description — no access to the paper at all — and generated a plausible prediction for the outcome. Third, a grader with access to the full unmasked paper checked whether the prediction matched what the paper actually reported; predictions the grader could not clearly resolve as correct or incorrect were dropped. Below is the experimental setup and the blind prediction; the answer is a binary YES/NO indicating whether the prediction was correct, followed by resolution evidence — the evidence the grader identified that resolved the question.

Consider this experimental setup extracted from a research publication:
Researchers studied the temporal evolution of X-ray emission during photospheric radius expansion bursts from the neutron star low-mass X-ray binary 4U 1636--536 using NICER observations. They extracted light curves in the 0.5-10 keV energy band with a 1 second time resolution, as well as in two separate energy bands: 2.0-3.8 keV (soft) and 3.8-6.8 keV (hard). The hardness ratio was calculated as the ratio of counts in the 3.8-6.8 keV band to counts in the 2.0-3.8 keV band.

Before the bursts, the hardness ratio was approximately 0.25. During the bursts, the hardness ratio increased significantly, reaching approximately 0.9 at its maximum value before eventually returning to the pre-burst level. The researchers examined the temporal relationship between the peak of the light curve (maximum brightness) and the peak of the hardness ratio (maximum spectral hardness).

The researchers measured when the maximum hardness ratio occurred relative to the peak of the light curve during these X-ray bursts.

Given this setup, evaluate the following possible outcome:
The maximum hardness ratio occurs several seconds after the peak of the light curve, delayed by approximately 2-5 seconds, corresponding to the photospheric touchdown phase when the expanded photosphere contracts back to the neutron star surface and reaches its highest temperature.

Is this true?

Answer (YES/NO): YES